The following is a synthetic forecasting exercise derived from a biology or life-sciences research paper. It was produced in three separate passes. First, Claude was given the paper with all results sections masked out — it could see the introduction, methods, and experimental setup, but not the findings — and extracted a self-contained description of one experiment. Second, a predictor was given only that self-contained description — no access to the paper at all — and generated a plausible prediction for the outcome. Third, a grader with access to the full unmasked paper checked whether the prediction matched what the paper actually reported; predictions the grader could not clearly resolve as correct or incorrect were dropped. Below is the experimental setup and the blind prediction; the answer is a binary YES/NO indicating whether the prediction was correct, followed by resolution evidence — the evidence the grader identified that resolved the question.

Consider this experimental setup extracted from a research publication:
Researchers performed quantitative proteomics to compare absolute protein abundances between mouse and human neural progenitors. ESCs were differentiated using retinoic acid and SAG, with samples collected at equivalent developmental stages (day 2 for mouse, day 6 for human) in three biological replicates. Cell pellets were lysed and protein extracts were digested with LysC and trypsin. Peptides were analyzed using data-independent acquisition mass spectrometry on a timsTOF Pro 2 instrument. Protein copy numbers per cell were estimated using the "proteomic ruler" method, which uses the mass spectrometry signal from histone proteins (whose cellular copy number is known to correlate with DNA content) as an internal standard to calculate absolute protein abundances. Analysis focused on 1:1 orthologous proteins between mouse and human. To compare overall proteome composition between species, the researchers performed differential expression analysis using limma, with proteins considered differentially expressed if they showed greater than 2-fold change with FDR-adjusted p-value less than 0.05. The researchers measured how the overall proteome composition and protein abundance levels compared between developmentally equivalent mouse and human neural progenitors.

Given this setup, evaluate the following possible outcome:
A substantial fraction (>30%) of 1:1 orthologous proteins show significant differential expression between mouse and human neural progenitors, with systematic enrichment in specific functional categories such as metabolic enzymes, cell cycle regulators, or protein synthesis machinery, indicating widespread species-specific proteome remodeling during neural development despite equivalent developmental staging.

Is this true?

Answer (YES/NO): NO